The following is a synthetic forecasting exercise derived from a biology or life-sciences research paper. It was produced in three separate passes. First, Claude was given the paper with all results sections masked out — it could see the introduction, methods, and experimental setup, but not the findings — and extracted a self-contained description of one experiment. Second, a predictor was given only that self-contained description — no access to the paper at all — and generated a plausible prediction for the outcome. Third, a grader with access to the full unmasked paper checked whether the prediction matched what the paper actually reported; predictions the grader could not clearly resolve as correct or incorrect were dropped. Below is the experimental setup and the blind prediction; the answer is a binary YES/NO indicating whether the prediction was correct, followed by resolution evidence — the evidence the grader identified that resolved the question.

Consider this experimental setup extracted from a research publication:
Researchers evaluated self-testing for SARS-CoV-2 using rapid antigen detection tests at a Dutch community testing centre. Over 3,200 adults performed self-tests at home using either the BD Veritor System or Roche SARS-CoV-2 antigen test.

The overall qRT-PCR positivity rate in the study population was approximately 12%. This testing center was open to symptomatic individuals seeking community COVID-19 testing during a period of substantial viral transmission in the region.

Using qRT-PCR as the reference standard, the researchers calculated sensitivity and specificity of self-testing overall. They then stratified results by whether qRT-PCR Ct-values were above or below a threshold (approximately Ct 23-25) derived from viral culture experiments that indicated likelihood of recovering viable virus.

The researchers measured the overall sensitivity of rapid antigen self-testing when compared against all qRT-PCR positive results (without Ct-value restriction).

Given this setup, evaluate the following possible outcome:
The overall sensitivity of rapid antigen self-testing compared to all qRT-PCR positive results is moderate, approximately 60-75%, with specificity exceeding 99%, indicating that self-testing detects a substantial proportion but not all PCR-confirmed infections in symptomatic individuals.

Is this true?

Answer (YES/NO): NO